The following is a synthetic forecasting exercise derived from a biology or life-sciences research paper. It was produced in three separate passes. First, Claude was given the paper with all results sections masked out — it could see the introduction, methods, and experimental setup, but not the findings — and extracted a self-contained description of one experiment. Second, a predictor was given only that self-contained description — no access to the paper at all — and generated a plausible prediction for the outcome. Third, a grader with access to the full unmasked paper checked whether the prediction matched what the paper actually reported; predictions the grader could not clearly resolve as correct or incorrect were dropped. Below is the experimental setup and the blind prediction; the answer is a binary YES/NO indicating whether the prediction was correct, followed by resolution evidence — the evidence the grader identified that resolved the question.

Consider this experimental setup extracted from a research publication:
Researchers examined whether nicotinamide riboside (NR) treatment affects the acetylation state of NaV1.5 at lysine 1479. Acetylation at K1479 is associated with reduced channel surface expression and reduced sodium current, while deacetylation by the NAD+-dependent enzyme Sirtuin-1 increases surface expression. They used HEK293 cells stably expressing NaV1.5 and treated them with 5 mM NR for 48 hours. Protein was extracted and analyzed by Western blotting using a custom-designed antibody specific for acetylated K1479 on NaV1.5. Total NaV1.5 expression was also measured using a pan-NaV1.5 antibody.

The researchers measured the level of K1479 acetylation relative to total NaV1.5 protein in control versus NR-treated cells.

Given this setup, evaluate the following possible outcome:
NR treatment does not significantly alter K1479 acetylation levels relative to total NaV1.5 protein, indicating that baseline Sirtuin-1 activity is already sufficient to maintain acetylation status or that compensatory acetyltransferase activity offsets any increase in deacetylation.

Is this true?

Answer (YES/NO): NO